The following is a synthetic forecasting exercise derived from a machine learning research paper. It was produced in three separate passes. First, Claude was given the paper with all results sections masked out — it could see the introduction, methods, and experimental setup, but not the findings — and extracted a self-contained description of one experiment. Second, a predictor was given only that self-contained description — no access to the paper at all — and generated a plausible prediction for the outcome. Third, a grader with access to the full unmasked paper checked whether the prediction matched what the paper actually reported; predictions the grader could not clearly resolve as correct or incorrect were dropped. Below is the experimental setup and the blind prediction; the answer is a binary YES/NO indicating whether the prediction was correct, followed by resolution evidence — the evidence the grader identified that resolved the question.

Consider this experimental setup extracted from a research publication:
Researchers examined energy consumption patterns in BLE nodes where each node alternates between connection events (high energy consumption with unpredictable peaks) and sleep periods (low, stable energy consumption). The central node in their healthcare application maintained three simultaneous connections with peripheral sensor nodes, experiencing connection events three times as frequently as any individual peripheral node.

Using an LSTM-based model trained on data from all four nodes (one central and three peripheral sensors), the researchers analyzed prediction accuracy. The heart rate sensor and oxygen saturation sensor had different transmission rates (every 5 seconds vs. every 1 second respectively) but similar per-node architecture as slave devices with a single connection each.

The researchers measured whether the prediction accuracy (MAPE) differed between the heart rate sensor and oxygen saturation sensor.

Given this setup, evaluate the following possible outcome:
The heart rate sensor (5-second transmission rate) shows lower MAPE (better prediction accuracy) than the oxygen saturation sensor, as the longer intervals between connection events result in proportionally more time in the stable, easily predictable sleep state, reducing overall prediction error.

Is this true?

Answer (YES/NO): YES